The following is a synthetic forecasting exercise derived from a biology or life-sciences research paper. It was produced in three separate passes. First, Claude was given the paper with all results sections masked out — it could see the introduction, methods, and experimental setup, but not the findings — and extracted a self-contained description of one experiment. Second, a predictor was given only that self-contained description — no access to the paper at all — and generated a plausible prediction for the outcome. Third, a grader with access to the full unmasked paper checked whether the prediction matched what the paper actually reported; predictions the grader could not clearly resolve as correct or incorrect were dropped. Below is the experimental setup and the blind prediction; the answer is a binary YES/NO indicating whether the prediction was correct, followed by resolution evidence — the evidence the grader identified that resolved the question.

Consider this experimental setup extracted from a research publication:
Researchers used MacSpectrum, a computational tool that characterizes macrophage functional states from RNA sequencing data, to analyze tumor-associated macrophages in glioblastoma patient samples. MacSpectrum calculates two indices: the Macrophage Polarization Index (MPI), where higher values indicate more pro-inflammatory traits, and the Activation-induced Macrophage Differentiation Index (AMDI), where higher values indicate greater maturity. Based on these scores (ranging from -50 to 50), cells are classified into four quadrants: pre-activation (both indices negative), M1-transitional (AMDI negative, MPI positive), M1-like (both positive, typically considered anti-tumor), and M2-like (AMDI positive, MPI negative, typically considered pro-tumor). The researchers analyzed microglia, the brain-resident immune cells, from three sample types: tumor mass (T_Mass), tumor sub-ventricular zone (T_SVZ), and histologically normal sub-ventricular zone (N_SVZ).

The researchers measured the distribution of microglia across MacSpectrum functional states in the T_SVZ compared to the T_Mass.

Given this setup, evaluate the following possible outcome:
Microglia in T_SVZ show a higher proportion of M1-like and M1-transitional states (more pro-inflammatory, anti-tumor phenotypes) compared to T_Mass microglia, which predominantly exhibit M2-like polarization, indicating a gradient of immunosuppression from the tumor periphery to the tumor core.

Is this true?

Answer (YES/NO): NO